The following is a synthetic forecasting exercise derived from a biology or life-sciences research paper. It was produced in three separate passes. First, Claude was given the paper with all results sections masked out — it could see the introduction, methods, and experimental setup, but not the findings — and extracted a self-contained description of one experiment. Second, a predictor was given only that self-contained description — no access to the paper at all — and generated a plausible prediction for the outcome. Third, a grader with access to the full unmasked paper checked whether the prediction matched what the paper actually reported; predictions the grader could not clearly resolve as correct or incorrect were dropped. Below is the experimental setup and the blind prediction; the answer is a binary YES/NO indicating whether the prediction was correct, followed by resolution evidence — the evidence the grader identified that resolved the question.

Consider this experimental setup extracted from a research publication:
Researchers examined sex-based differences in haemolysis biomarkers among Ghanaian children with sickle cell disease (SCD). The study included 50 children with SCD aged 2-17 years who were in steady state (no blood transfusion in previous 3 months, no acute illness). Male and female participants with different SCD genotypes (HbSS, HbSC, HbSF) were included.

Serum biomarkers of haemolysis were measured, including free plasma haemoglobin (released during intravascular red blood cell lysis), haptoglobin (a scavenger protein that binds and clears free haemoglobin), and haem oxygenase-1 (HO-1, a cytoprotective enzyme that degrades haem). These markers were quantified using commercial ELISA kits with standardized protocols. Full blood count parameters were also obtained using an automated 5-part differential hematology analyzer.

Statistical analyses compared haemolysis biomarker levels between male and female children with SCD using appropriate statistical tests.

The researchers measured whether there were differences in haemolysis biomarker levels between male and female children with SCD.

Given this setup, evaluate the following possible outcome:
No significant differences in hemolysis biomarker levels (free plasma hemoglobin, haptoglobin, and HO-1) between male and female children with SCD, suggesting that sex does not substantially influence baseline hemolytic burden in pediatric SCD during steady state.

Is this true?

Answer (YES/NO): NO